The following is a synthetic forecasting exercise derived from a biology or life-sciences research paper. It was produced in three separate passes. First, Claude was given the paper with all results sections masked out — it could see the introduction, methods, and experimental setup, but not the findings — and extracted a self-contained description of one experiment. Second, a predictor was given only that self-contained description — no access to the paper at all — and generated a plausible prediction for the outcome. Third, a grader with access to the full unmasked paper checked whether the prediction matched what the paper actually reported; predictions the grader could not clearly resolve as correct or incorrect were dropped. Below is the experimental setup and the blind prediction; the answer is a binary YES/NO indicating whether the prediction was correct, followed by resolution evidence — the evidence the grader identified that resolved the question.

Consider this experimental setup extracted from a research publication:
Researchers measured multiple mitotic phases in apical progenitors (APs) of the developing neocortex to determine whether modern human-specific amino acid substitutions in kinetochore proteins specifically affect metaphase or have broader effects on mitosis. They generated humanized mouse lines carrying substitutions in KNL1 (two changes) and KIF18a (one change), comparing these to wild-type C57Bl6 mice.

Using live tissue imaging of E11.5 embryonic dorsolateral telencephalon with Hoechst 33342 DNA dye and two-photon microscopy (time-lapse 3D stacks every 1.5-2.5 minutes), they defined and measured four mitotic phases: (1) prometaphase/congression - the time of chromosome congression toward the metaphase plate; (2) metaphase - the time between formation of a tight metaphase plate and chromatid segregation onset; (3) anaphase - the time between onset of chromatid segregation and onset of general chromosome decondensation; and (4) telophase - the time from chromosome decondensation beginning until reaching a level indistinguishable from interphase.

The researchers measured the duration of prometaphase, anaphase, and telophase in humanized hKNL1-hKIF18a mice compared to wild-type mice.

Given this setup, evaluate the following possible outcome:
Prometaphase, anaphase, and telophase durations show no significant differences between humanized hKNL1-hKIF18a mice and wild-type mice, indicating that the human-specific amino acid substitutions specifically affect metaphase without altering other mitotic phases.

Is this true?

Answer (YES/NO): YES